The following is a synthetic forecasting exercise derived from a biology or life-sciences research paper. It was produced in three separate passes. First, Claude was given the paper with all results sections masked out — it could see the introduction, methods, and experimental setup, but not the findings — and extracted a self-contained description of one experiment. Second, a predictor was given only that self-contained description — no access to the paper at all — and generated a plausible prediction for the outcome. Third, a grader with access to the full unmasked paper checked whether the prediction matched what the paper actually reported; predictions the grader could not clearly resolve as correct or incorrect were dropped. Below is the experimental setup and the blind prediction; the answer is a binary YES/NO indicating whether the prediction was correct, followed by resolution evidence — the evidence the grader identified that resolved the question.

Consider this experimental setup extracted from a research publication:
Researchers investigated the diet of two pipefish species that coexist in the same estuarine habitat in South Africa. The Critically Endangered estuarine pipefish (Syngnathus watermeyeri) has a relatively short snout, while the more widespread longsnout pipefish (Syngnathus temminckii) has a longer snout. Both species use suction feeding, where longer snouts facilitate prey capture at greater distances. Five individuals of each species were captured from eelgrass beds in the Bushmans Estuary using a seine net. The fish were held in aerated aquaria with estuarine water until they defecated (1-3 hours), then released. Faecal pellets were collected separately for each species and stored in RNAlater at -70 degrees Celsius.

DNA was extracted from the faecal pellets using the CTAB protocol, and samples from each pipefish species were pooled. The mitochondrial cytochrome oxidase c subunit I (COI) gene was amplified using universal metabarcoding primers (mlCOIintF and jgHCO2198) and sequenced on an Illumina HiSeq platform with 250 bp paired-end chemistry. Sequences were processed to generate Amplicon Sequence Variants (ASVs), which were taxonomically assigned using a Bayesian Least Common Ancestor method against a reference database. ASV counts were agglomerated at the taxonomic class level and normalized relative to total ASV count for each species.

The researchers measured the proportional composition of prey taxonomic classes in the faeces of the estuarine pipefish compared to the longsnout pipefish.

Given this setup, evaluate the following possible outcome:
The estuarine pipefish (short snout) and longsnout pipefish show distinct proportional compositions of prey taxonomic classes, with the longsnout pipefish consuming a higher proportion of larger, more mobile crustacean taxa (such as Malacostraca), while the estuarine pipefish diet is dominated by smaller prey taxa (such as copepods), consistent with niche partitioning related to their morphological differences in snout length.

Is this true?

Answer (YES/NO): YES